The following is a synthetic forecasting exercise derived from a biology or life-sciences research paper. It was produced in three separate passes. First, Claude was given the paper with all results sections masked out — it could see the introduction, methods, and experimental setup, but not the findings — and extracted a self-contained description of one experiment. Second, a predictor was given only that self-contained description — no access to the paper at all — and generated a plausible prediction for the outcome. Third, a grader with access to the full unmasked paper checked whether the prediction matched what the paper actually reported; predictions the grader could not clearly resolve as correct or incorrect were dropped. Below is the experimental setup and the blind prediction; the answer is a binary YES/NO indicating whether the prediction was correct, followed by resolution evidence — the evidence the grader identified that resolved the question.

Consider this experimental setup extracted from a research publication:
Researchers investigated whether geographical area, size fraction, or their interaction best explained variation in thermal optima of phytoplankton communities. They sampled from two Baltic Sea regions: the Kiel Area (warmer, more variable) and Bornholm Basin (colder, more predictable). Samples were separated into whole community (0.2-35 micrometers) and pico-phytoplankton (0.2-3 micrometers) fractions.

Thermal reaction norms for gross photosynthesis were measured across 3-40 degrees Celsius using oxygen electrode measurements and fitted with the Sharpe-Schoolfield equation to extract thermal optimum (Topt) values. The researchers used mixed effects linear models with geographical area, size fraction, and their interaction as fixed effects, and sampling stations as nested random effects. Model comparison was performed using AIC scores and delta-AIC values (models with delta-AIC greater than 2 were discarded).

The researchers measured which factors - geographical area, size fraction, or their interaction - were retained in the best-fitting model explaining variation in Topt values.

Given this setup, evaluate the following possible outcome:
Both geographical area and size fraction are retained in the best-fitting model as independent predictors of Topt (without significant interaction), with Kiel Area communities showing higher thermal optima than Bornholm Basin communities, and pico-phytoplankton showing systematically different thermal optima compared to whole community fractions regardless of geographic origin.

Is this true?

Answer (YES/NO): NO